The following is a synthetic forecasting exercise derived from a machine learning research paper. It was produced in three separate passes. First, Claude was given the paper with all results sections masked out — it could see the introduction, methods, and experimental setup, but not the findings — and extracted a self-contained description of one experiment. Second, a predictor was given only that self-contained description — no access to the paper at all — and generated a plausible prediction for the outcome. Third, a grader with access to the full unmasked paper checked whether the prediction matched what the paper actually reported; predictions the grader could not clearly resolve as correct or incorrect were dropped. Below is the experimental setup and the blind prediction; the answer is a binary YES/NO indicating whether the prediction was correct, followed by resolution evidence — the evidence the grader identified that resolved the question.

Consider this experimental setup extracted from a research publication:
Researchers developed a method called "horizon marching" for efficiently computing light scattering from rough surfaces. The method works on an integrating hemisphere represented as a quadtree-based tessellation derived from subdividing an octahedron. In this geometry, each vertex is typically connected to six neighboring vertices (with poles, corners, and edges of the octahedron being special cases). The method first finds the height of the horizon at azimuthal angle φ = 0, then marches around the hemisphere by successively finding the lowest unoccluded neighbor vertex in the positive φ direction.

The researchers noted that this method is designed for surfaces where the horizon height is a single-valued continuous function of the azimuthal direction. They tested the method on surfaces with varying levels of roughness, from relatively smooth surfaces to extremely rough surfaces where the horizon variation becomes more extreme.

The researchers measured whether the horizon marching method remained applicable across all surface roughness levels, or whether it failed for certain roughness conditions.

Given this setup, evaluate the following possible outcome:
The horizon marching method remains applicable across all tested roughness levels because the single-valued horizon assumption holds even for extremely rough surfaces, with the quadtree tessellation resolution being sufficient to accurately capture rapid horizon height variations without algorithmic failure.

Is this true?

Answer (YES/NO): NO